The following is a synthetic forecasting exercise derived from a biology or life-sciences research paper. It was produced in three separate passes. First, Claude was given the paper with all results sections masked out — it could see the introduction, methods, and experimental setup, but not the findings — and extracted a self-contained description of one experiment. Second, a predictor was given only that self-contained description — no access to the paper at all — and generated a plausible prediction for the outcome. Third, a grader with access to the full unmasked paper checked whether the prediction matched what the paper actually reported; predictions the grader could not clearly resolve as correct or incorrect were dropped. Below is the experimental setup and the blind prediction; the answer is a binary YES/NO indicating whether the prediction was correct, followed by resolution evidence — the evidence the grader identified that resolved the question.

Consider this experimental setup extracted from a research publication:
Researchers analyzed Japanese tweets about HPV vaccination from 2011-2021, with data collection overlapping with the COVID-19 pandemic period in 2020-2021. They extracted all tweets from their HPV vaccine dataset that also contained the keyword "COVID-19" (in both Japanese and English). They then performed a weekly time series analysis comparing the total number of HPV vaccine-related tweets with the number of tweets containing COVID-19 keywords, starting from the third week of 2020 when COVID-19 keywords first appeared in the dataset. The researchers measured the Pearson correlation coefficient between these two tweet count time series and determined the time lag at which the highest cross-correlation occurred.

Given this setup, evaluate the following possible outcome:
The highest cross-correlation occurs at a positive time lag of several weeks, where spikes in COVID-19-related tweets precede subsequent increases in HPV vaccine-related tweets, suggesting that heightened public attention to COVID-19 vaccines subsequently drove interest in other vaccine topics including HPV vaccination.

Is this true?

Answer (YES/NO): NO